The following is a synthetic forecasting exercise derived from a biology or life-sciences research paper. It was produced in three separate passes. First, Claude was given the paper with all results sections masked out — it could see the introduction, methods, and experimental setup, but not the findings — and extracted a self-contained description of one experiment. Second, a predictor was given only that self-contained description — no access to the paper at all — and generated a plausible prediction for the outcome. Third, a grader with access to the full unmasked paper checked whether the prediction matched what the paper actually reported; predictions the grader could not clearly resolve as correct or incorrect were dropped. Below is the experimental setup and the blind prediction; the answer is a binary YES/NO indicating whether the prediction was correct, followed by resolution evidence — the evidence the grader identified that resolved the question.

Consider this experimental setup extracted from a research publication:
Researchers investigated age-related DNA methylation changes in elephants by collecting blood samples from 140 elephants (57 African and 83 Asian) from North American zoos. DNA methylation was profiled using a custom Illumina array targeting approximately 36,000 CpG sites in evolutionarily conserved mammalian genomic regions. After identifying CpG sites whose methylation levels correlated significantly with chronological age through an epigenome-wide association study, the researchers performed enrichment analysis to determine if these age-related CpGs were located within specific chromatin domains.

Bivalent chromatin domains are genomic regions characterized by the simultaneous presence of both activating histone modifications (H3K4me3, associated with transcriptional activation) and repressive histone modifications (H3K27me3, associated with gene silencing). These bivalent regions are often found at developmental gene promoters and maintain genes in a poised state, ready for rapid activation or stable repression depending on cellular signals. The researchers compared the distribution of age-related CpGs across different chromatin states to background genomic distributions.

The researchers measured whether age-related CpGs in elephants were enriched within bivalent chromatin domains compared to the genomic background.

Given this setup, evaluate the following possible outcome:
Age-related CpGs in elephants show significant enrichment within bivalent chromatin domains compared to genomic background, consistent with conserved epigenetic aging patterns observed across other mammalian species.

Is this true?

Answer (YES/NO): YES